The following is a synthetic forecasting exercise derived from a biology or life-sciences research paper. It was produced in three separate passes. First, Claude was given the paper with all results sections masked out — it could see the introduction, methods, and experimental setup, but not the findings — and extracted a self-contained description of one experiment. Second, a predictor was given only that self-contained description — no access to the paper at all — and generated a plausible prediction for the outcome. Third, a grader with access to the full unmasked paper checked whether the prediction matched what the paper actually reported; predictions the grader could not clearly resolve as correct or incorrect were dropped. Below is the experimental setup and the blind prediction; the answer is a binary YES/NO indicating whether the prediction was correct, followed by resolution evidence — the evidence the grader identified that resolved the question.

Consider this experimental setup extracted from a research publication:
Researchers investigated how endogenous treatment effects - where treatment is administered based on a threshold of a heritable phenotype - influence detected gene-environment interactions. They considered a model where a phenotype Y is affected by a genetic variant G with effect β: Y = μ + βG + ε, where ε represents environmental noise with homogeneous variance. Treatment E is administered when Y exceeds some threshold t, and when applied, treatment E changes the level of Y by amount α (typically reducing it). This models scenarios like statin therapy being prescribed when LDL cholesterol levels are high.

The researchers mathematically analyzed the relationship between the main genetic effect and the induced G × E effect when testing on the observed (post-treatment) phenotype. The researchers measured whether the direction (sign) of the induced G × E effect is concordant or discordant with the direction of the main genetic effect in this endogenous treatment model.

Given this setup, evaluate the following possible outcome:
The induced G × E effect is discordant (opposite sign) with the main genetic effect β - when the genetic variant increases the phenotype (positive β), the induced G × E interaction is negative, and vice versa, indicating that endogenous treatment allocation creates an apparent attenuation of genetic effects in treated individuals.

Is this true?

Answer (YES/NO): YES